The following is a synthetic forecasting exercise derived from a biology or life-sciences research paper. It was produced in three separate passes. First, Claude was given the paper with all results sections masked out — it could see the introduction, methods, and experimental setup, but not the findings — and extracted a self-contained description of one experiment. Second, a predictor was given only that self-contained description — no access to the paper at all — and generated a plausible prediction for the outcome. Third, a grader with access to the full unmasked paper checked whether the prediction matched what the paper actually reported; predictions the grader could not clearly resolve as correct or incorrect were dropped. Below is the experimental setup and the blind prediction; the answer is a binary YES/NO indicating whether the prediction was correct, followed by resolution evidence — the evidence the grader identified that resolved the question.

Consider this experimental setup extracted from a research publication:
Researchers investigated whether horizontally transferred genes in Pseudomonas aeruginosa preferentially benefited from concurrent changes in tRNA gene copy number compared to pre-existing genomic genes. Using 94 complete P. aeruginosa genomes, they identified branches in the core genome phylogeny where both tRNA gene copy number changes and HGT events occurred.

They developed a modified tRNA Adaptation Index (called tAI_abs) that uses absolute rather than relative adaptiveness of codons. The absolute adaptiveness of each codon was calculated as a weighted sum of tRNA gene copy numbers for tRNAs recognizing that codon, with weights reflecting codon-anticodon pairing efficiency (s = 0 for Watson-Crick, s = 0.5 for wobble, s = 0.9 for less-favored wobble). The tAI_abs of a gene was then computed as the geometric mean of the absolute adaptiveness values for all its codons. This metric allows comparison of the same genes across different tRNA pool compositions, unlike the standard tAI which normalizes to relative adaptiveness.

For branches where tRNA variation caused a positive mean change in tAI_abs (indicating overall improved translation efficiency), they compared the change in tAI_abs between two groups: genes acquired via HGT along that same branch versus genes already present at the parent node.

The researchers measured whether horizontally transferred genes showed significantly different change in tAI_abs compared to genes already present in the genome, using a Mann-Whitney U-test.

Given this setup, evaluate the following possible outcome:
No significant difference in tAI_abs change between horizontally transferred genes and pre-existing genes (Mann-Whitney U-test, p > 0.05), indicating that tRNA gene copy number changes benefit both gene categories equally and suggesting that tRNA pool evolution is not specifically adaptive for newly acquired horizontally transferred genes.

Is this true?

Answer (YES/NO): NO